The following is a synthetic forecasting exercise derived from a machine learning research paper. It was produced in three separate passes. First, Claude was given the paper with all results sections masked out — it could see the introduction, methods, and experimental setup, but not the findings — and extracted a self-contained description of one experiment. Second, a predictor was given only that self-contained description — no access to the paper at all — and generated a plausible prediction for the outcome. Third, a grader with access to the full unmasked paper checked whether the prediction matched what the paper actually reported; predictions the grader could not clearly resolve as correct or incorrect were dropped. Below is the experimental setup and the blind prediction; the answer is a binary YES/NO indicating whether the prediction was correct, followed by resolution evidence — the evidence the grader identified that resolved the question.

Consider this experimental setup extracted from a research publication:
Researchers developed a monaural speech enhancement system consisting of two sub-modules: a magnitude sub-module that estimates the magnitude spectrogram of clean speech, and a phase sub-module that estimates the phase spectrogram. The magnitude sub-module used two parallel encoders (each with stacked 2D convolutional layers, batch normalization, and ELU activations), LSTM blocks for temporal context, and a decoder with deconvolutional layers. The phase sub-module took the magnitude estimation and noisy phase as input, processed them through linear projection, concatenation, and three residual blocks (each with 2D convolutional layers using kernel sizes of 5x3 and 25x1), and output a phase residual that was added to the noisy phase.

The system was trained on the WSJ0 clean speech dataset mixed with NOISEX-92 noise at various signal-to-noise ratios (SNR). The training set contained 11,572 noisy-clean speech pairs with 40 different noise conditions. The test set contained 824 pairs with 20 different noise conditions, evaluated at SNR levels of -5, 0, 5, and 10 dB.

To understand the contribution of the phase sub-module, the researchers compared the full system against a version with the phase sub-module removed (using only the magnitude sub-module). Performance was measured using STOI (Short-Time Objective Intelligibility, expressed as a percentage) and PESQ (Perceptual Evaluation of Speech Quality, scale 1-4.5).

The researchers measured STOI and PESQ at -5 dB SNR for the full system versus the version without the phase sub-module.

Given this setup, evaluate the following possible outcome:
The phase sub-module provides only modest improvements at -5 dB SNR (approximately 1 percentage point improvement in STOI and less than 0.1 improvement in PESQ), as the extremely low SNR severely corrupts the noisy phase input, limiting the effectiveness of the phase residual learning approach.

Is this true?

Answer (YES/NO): YES